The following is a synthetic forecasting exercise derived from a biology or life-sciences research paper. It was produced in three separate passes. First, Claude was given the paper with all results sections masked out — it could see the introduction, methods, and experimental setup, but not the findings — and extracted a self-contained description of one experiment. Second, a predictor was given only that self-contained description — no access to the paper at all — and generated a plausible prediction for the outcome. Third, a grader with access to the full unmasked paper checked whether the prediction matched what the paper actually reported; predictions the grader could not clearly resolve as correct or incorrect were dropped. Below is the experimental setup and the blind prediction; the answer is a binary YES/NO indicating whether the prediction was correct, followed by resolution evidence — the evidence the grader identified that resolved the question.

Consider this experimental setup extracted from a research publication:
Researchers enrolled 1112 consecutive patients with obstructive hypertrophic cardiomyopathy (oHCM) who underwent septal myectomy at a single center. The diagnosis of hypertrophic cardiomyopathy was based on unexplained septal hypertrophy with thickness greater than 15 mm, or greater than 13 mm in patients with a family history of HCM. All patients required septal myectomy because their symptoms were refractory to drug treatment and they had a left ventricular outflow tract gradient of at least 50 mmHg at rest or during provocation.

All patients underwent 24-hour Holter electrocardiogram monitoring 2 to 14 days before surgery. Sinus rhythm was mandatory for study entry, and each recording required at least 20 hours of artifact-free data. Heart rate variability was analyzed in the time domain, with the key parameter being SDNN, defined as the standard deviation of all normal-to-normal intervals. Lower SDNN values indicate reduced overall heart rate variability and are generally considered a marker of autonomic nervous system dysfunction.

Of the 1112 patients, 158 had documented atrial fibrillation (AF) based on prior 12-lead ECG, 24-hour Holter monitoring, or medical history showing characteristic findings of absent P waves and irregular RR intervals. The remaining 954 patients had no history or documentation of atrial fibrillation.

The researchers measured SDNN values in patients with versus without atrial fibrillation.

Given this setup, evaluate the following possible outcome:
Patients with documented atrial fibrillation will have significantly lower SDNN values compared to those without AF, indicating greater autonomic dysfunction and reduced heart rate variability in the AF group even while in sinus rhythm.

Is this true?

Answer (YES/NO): NO